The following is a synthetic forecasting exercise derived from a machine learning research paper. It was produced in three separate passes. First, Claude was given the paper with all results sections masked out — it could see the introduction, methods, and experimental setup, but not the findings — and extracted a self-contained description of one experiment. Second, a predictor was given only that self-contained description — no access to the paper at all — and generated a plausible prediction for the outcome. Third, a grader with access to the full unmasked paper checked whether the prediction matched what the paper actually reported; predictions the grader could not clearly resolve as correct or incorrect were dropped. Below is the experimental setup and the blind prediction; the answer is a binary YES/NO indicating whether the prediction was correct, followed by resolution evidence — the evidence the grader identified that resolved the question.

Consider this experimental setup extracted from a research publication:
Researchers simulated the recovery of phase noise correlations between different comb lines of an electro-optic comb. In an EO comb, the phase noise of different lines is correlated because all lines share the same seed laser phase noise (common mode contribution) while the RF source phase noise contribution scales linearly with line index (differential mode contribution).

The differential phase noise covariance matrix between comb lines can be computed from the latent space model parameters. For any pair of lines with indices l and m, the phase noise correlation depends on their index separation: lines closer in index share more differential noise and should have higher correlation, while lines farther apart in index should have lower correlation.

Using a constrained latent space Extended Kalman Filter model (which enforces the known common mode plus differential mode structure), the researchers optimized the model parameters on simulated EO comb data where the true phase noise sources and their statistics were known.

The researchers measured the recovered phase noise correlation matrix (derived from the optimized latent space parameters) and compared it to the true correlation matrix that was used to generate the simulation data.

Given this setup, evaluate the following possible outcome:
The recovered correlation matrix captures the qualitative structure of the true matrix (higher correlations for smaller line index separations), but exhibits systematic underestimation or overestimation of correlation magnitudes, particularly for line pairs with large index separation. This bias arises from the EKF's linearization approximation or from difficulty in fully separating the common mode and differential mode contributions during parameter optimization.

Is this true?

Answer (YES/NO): NO